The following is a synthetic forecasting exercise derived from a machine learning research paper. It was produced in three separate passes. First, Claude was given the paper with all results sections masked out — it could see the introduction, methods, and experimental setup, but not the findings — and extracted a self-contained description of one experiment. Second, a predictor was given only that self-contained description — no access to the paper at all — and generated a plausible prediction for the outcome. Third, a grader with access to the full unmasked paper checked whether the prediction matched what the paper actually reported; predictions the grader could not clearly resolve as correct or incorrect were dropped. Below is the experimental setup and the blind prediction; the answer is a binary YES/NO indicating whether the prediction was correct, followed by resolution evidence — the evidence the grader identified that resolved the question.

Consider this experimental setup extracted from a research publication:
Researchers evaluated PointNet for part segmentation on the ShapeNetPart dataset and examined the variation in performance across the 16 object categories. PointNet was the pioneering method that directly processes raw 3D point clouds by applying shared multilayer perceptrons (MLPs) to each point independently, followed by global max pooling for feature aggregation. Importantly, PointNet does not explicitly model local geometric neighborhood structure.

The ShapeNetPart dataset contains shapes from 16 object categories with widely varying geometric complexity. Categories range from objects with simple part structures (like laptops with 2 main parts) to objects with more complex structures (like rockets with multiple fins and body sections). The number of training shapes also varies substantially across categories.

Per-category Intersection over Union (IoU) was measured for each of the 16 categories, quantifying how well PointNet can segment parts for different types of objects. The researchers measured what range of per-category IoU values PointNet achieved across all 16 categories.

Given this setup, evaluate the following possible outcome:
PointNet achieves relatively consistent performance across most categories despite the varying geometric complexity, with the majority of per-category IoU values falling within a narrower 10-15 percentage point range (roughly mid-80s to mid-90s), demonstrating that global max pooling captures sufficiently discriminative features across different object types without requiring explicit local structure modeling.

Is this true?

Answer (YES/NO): NO